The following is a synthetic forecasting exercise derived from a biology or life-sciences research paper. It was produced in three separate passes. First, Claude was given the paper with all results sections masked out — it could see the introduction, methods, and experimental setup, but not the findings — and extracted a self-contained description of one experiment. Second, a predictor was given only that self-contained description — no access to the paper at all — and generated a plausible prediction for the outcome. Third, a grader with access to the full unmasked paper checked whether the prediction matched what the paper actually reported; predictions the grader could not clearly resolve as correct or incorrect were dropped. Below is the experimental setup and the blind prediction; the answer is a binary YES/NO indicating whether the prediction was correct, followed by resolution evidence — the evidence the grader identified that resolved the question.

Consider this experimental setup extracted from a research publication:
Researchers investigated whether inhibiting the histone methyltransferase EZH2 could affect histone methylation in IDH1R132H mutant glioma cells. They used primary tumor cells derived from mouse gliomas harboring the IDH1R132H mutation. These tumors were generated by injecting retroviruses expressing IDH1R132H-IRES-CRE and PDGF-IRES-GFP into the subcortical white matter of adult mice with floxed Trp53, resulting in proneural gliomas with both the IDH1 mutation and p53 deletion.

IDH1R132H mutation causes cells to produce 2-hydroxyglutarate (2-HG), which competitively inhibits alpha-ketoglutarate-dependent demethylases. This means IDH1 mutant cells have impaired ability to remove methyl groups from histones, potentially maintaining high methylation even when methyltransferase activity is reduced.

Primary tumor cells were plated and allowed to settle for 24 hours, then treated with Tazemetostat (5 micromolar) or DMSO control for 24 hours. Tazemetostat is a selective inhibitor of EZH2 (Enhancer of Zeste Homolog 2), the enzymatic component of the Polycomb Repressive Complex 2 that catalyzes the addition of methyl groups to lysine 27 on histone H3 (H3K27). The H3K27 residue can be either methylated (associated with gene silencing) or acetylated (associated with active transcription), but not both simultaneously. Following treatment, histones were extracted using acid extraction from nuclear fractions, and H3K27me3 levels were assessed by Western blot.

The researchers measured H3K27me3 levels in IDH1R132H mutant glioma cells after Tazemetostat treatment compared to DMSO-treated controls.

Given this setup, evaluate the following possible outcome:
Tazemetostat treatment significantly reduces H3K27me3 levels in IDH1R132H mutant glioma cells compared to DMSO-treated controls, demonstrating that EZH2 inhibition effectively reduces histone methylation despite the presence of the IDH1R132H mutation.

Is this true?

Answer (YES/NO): YES